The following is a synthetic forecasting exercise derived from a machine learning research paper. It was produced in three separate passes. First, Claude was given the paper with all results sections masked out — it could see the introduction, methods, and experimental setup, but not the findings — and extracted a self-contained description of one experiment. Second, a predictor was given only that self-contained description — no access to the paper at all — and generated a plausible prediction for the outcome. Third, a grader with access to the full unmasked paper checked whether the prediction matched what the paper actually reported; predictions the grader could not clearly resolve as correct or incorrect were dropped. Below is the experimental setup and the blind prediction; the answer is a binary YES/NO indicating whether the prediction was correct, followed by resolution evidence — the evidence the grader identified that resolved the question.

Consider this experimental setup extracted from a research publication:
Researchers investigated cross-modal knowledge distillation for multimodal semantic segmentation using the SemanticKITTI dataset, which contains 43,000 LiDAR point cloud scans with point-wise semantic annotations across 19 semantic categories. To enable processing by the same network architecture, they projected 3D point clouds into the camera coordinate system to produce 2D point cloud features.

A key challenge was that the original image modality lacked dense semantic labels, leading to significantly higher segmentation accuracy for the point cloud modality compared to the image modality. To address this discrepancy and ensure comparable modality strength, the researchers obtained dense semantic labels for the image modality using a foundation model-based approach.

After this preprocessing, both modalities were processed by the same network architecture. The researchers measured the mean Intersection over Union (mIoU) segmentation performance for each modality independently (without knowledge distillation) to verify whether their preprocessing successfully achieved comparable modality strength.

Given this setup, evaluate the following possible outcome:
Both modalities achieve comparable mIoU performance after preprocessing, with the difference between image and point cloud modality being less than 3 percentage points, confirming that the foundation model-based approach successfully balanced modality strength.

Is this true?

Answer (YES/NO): YES